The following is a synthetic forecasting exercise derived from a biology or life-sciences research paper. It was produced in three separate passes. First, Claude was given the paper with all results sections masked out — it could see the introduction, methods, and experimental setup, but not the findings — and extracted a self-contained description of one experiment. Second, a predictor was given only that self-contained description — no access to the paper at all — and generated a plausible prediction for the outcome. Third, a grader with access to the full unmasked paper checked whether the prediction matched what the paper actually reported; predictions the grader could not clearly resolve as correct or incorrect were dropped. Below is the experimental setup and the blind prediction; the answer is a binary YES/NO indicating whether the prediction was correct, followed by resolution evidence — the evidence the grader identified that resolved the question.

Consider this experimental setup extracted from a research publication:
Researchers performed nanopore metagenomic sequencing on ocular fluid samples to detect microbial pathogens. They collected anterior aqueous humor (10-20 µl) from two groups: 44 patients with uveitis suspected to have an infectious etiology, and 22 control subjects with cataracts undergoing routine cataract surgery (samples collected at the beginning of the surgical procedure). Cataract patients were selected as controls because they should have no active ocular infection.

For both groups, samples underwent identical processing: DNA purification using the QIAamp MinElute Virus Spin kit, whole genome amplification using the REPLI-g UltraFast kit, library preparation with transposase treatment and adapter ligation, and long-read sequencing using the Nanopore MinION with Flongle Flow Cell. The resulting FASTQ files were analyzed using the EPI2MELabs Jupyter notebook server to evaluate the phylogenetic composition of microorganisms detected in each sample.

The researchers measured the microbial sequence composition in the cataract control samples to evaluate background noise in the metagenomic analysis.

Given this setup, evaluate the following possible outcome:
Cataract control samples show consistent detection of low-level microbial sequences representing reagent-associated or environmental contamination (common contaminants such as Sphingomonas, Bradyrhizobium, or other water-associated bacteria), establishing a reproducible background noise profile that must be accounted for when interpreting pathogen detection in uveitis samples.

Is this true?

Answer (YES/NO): NO